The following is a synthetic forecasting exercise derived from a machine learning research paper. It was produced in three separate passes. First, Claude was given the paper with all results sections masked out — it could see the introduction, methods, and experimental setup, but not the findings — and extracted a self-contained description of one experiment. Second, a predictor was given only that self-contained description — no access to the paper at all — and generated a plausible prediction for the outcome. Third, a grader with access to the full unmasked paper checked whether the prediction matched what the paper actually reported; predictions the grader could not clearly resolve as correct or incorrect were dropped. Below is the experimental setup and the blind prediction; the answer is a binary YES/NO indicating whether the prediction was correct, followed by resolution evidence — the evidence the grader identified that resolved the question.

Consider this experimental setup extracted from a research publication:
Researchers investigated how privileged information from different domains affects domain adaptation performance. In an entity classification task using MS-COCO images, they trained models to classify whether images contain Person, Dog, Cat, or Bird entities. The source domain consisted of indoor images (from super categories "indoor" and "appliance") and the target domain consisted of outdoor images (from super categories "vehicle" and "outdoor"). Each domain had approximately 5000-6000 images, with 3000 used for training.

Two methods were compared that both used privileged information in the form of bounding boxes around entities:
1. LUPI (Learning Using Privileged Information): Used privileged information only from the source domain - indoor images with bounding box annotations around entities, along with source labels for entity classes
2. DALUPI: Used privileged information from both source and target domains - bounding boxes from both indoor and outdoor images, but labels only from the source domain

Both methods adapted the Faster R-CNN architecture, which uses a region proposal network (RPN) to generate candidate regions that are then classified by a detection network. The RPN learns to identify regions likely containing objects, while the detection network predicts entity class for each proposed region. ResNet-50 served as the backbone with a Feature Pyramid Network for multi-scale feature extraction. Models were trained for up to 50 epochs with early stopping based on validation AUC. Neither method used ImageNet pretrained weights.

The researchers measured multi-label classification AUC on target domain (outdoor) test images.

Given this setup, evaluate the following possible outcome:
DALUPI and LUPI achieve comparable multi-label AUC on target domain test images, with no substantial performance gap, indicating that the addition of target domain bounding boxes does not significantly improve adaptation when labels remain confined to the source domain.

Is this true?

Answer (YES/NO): NO